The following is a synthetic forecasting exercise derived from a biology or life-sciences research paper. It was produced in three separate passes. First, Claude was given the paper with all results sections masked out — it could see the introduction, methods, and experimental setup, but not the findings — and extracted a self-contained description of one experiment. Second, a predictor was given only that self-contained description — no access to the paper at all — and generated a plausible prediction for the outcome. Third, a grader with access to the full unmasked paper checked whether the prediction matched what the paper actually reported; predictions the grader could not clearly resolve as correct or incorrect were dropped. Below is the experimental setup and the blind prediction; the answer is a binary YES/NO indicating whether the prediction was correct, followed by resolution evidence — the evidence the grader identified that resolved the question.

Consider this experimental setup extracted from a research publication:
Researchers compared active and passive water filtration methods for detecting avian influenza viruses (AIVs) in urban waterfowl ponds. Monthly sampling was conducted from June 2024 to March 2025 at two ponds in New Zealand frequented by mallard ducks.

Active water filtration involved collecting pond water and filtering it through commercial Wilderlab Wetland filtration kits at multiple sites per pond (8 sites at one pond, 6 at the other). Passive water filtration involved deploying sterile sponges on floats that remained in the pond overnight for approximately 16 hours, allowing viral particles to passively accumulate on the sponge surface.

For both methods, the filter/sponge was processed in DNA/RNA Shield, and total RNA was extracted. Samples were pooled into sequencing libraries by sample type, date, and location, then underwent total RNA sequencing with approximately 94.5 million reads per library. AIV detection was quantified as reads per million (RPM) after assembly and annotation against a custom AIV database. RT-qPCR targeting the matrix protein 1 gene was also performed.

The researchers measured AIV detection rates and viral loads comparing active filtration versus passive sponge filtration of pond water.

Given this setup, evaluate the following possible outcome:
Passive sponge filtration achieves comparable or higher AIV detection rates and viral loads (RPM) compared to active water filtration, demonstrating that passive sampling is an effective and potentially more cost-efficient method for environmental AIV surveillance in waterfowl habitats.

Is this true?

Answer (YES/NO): NO